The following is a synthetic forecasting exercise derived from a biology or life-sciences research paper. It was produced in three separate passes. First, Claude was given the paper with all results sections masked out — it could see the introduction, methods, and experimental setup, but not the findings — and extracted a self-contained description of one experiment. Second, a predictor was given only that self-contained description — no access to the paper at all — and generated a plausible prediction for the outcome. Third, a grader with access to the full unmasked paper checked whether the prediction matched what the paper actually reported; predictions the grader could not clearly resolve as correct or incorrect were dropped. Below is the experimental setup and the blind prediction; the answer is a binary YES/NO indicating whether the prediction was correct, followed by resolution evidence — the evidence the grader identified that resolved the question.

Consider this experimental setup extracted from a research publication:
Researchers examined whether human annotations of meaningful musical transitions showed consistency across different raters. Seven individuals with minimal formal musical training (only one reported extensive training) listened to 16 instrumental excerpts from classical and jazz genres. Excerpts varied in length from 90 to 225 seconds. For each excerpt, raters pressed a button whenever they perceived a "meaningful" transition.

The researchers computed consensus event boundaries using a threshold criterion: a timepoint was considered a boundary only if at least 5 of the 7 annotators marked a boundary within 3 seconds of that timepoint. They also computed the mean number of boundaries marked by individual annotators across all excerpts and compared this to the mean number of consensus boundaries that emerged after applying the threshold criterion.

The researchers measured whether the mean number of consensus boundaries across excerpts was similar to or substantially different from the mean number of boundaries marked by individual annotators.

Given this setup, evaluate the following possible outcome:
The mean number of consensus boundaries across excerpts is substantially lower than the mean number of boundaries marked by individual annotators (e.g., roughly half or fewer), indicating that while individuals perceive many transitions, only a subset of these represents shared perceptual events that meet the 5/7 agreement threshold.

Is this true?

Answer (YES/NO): NO